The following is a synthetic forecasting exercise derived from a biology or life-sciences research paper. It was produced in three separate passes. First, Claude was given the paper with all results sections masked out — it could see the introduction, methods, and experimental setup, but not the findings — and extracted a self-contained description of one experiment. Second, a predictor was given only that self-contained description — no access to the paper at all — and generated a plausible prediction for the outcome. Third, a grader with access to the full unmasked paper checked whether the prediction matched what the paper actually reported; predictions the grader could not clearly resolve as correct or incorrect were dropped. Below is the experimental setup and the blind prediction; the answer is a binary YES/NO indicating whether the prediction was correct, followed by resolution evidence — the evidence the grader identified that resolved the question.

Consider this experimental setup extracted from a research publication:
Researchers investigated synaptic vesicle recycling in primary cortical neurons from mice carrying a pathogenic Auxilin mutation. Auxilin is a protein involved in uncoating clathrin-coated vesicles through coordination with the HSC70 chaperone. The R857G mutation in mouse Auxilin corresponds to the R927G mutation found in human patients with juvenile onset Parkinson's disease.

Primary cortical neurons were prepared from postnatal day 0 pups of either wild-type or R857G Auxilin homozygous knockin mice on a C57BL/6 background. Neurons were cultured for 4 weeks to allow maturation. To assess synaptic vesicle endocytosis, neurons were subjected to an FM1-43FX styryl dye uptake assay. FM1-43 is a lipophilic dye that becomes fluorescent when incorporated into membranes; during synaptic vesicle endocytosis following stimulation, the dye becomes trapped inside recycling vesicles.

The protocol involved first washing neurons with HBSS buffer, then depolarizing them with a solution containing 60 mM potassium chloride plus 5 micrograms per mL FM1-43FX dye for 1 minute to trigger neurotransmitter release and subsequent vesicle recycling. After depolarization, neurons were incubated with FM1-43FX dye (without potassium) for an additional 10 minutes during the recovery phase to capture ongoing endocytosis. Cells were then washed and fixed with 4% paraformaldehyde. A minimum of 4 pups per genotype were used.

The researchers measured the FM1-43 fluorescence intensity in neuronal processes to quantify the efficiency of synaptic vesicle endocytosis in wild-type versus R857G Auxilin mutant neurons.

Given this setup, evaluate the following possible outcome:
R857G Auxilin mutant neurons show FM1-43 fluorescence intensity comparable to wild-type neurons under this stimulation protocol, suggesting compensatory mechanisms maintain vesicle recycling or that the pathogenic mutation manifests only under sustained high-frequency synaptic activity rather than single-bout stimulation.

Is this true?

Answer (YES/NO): NO